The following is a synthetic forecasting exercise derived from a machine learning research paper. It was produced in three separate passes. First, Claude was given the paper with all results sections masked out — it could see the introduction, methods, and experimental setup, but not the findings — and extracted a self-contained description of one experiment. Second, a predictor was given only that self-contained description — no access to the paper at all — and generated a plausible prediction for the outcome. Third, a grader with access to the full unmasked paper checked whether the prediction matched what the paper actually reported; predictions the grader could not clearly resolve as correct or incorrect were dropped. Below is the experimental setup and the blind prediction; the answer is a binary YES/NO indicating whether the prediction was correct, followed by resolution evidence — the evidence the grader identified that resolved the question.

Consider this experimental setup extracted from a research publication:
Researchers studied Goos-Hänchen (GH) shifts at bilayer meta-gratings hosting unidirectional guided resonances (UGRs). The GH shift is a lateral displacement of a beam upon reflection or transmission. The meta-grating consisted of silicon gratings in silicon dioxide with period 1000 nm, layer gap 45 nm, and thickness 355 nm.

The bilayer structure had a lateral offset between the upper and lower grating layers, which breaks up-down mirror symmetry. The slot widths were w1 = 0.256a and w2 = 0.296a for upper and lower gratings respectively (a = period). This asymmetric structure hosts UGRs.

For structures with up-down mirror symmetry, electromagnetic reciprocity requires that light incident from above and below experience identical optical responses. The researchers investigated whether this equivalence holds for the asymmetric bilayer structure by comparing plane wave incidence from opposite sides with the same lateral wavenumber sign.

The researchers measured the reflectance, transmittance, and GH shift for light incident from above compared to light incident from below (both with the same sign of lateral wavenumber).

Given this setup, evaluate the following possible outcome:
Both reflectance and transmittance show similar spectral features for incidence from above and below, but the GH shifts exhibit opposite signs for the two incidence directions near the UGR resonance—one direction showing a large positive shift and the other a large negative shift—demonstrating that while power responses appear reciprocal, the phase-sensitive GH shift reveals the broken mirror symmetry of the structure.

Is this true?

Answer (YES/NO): NO